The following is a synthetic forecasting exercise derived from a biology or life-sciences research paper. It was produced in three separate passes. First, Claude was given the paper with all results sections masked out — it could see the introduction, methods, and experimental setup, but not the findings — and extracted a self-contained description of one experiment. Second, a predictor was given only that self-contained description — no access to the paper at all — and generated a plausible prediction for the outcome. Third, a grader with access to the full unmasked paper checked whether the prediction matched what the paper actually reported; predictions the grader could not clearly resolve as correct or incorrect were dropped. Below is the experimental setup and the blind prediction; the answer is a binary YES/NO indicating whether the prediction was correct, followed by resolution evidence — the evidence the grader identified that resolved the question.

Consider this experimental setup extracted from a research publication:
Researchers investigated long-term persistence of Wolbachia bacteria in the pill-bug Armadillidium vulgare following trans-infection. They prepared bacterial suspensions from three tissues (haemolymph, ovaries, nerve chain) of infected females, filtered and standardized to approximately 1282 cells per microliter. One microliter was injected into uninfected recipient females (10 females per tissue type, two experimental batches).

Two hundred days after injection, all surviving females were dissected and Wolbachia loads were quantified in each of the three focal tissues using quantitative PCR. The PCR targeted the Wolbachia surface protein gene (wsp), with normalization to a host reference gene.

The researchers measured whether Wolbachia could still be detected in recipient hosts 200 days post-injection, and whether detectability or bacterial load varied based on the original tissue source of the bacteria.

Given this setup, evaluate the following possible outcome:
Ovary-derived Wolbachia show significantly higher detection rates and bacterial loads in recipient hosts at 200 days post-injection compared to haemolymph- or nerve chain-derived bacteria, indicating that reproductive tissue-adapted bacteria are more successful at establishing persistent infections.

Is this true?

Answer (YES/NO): NO